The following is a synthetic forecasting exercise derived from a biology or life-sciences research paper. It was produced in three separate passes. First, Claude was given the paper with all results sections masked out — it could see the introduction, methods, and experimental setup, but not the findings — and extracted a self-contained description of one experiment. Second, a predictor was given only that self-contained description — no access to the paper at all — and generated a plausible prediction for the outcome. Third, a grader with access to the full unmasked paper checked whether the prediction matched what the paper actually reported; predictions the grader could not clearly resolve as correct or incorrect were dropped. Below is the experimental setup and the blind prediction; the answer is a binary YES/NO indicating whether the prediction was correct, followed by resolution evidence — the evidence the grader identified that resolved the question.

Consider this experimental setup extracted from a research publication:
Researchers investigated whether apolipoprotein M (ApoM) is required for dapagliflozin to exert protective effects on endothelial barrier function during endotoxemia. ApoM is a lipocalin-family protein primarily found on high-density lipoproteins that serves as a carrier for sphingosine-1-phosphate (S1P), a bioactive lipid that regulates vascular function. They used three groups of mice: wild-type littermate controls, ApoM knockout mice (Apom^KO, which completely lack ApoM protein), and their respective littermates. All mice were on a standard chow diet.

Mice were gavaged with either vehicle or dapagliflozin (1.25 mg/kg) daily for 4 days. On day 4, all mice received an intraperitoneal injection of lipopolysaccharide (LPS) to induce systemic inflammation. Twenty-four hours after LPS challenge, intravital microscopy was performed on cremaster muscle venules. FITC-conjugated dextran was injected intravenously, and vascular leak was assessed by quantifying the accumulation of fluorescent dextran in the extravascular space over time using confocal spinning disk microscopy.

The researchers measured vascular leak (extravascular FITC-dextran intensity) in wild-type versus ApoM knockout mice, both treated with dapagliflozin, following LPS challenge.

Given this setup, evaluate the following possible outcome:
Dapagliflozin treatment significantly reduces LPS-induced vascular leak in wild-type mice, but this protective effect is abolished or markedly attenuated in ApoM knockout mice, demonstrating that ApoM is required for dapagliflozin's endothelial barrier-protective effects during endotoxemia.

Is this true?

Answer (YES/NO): YES